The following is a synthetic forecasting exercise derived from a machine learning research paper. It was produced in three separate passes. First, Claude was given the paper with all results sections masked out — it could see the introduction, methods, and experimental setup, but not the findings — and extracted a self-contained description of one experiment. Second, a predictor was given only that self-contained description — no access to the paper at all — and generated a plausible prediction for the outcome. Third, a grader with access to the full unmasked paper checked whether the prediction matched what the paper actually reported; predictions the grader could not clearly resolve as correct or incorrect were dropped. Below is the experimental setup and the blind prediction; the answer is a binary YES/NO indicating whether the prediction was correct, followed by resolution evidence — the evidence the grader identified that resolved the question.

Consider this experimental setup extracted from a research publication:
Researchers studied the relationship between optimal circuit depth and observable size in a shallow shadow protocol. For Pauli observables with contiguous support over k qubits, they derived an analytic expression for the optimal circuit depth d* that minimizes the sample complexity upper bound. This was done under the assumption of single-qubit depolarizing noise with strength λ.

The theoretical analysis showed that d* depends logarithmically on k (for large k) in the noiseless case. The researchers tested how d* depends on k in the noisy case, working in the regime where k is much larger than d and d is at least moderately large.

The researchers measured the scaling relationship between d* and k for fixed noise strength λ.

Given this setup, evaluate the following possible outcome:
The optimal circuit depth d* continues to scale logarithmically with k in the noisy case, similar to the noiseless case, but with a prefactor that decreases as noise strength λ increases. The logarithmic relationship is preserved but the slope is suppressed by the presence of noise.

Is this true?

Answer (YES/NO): NO